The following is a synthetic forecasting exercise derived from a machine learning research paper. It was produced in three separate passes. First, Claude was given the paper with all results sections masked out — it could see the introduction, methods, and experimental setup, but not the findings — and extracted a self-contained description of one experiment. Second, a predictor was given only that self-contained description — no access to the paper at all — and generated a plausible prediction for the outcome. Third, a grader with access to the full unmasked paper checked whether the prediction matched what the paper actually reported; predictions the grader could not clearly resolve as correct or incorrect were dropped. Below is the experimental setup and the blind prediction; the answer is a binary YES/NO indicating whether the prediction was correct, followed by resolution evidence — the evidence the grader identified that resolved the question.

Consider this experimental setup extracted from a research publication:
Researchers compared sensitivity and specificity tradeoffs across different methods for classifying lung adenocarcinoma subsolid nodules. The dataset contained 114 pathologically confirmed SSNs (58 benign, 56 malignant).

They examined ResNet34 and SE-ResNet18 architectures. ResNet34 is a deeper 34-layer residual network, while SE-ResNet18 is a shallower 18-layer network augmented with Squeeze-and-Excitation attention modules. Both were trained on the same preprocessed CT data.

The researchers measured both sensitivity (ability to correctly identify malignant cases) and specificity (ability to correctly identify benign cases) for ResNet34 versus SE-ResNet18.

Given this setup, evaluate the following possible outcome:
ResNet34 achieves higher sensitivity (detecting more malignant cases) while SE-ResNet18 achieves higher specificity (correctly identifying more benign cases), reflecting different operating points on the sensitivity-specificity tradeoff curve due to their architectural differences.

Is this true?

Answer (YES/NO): NO